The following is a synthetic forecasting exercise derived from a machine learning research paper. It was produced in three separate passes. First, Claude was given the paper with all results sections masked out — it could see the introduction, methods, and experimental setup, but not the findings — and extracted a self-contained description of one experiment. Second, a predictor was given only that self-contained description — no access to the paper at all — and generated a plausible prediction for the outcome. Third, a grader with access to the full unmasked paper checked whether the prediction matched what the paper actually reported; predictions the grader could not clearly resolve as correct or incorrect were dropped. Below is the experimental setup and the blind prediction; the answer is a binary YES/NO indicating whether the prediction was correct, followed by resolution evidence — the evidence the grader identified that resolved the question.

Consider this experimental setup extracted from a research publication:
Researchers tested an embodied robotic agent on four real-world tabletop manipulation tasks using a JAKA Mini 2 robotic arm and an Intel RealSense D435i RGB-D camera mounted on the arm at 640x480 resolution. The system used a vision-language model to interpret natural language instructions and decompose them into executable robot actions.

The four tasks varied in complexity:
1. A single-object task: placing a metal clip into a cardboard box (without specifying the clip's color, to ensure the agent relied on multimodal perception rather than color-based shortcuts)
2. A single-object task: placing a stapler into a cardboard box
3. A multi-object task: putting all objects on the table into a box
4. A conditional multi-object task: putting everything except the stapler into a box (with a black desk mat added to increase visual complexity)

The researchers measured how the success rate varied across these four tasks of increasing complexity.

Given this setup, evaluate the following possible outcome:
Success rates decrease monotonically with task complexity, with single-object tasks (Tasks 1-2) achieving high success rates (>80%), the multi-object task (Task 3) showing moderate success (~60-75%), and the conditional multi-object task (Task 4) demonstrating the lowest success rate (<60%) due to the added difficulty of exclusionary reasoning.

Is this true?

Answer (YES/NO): NO